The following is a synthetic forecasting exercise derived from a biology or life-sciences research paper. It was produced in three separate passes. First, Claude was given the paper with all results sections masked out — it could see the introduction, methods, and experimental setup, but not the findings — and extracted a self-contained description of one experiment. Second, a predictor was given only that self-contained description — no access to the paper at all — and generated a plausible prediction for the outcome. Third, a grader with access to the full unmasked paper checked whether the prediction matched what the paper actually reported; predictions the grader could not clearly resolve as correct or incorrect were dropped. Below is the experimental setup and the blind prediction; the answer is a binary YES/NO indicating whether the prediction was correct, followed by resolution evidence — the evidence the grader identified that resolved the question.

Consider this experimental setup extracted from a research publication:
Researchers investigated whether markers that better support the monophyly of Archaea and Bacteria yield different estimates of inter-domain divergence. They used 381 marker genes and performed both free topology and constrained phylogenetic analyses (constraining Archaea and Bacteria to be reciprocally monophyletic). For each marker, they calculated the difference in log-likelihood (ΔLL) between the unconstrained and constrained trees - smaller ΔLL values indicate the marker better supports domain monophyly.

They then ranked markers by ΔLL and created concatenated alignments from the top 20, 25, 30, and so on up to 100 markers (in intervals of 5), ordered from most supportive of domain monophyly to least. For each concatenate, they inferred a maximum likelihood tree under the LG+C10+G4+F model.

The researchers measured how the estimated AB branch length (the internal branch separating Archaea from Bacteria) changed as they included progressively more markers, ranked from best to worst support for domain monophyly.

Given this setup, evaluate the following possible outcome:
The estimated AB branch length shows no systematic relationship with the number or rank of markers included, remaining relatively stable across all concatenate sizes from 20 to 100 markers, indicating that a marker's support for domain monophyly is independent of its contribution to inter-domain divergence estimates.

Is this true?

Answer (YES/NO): NO